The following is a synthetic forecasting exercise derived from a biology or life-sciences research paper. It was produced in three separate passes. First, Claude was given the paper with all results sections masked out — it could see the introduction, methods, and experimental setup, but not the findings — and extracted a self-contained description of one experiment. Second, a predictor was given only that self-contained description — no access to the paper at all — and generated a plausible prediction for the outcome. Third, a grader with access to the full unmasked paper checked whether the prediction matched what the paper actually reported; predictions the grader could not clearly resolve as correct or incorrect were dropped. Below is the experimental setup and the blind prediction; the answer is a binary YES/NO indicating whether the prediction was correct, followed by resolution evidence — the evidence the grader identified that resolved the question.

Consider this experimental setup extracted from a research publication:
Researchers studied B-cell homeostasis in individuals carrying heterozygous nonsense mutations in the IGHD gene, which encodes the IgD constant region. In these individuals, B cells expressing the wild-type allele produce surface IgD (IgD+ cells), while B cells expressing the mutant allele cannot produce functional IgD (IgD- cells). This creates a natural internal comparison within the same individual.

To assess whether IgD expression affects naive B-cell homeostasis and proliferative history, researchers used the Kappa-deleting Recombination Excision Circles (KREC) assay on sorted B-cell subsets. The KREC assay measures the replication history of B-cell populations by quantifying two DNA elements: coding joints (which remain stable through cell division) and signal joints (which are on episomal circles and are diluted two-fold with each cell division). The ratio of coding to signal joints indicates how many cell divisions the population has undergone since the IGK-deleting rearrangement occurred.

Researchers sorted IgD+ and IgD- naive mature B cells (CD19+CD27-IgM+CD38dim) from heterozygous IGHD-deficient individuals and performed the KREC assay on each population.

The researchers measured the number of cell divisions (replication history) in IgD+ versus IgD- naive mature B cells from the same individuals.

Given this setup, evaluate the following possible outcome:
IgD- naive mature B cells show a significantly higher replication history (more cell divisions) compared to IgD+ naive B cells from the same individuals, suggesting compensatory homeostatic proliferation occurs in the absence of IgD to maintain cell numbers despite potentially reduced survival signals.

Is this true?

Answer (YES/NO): NO